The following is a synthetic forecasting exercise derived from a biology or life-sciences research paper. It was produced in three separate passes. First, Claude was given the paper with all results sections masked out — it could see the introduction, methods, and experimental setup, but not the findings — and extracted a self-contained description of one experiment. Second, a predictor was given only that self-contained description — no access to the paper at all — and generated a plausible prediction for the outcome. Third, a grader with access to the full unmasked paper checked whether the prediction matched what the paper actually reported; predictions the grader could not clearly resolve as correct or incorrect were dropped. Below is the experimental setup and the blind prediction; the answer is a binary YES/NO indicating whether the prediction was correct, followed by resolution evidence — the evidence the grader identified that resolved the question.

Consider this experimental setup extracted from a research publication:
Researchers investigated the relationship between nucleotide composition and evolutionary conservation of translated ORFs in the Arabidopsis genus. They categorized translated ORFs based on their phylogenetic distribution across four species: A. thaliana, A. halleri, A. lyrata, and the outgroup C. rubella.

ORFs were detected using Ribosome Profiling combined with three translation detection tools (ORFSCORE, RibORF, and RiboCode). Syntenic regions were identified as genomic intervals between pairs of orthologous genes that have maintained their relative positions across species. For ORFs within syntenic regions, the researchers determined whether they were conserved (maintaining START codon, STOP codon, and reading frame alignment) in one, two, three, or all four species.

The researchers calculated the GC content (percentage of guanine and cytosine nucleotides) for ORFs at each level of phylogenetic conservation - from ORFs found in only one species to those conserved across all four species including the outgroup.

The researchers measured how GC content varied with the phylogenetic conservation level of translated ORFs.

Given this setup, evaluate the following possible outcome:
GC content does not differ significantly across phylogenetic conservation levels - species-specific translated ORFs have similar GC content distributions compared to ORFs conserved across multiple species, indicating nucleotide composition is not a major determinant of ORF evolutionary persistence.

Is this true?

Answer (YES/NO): NO